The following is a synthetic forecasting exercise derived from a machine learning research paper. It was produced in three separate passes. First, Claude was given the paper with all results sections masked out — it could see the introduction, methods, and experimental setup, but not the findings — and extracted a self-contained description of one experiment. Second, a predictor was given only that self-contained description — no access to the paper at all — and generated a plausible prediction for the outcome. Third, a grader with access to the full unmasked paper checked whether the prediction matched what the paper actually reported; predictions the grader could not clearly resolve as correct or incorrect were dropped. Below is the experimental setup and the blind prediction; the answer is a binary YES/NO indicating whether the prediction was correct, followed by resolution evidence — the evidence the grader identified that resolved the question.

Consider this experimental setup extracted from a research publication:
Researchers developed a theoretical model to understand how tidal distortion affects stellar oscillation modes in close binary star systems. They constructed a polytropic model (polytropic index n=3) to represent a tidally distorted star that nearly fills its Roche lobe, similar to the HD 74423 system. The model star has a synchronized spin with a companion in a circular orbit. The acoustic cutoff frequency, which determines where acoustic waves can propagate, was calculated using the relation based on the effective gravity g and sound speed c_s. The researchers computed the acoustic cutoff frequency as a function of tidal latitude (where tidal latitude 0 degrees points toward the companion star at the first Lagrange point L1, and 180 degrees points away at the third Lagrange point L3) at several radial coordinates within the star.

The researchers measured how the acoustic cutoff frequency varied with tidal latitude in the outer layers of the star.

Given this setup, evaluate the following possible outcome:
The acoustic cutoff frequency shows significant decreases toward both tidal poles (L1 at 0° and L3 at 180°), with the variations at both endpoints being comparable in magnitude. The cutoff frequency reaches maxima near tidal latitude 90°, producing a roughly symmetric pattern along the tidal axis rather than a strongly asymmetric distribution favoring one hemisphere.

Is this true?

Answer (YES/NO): NO